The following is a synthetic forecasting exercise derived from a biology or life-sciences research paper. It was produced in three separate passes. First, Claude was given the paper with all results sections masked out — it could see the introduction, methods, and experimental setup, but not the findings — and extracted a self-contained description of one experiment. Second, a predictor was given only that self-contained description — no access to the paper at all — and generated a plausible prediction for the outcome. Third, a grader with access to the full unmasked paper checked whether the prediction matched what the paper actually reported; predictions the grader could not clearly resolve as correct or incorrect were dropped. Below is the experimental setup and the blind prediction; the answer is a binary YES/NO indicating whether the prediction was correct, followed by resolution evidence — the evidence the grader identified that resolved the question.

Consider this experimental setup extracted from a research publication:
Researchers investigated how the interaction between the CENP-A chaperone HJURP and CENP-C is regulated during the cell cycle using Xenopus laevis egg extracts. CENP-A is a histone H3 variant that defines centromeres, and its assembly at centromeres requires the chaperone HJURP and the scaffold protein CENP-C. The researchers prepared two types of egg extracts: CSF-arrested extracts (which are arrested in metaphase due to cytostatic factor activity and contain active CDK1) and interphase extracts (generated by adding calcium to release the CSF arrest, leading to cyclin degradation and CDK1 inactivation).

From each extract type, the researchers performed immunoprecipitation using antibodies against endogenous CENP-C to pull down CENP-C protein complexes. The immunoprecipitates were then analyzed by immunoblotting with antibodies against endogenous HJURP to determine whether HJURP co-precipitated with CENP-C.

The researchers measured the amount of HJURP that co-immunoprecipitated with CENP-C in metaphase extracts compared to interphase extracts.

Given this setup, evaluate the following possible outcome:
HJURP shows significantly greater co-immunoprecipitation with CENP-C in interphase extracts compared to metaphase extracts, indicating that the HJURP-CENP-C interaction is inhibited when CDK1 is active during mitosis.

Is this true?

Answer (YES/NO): YES